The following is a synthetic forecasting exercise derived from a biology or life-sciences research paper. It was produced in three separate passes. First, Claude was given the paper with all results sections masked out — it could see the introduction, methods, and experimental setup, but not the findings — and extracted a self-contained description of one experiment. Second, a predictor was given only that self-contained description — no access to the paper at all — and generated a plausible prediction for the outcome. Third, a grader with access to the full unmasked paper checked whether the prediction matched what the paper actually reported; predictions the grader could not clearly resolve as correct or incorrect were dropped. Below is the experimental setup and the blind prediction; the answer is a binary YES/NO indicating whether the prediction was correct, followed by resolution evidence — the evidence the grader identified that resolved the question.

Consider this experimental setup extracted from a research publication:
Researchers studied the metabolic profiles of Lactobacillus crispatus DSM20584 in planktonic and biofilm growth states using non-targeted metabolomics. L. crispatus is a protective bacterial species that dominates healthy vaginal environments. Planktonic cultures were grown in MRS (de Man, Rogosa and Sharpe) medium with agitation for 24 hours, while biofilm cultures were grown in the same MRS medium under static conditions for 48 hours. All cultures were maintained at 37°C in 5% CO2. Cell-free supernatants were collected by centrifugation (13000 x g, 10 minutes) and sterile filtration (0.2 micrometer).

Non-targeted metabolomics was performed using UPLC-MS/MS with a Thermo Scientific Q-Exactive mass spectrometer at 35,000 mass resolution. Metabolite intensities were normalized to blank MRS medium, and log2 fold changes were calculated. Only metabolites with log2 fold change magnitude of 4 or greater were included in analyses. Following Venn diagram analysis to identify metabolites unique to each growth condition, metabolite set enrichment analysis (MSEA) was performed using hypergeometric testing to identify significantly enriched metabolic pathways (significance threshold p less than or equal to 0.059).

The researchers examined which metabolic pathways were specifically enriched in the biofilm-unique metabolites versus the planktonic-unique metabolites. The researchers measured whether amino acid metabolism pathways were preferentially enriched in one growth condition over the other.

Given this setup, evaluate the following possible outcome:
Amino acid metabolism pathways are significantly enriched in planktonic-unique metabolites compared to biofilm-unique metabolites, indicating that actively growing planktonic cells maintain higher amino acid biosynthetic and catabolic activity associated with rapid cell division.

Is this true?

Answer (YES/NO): NO